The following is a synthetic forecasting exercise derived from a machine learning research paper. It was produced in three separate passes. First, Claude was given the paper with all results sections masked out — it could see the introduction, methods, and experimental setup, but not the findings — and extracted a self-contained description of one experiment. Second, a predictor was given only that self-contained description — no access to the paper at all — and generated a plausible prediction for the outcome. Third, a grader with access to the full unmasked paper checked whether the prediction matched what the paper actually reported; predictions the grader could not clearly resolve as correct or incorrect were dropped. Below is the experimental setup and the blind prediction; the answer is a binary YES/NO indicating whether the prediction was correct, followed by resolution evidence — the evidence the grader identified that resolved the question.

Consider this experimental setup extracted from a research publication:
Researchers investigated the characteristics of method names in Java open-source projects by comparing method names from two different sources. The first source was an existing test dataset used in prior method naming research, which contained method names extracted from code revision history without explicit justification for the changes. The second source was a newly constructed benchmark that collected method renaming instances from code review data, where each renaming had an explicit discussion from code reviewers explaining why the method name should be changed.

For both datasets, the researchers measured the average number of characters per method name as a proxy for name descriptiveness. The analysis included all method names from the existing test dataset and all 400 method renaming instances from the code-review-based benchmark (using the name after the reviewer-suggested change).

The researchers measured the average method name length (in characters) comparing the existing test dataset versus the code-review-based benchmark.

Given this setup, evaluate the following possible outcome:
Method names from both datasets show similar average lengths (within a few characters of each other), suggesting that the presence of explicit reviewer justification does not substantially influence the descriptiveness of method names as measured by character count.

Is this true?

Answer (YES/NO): NO